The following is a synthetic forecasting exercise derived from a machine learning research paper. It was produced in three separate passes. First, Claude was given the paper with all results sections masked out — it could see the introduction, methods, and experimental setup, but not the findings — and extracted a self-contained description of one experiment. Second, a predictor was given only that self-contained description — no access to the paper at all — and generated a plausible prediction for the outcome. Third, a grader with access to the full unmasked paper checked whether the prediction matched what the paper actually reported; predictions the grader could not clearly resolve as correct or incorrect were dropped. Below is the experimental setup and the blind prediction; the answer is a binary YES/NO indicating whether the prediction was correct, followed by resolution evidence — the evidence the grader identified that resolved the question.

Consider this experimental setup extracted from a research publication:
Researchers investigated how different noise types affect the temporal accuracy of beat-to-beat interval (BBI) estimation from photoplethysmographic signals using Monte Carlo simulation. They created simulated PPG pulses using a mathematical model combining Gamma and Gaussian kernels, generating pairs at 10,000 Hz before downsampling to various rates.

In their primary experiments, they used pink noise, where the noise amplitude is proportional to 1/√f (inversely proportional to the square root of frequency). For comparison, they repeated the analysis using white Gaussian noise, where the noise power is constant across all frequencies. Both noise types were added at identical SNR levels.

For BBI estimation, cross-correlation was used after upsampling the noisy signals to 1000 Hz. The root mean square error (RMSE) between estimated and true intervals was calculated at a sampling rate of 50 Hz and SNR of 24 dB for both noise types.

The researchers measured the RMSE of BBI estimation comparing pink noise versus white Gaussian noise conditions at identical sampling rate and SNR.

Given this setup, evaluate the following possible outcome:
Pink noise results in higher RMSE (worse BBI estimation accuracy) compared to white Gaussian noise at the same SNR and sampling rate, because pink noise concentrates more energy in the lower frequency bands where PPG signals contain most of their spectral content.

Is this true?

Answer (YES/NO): YES